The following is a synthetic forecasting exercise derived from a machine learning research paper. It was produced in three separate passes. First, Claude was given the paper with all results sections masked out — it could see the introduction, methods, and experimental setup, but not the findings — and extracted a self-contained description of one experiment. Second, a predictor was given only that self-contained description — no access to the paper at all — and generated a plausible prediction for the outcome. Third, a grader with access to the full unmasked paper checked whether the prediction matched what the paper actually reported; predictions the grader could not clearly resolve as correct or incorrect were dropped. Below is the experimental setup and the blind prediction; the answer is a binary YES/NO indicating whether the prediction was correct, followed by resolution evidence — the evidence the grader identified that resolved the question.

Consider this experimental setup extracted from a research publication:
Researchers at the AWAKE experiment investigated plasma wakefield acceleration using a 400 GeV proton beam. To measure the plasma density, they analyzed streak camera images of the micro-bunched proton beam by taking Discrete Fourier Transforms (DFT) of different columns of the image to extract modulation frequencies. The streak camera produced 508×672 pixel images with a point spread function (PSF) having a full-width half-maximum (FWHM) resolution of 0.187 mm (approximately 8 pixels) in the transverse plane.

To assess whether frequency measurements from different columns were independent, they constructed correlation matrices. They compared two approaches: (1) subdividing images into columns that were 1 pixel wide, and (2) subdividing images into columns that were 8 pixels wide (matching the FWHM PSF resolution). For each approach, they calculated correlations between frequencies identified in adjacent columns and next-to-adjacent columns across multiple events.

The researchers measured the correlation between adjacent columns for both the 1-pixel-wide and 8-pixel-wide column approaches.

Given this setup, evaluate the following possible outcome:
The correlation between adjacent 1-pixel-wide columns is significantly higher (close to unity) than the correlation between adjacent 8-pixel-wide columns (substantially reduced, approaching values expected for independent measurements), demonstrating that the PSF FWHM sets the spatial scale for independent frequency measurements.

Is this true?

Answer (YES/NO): NO